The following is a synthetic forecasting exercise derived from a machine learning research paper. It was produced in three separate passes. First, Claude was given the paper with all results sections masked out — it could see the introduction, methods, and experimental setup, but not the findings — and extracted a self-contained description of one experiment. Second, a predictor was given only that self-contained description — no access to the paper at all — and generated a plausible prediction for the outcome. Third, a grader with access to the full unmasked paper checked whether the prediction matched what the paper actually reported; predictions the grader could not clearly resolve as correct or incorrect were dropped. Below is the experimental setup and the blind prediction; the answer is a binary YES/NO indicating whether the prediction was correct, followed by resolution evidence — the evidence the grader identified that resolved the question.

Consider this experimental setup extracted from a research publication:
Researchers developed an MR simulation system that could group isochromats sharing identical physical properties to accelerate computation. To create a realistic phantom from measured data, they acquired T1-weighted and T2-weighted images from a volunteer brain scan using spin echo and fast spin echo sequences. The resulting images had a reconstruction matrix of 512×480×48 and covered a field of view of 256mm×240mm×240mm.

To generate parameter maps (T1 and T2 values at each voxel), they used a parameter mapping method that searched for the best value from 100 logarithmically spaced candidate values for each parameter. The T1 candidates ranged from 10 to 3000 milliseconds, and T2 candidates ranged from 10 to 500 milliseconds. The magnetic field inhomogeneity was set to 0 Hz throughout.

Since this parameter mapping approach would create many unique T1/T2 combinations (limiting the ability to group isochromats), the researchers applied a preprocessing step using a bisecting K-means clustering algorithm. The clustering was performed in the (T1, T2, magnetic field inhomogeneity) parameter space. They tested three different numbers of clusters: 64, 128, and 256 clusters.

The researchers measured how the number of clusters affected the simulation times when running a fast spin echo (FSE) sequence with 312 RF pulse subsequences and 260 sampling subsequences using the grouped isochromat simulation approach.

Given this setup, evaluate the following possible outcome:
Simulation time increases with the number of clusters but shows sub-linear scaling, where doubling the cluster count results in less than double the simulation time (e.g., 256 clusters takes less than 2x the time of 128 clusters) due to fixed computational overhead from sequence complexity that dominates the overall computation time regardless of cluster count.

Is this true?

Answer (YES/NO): YES